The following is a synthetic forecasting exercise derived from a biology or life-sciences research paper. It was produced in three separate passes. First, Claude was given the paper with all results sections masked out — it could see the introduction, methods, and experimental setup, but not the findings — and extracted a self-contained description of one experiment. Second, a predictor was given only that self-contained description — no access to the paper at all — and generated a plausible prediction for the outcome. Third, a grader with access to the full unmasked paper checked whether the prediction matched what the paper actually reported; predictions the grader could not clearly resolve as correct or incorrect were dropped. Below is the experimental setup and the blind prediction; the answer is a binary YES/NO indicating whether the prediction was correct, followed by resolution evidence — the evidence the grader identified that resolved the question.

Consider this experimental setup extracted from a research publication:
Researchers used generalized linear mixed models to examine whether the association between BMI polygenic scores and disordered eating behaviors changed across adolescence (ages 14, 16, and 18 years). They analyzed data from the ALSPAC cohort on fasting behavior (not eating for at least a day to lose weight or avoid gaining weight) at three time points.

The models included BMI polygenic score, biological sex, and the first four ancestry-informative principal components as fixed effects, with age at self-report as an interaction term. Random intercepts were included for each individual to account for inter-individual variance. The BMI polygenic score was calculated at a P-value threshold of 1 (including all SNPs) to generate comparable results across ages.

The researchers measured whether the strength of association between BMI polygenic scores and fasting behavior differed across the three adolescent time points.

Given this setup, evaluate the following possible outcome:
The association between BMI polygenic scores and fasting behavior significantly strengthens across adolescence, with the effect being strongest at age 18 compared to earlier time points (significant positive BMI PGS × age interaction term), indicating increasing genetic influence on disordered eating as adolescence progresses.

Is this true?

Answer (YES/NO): NO